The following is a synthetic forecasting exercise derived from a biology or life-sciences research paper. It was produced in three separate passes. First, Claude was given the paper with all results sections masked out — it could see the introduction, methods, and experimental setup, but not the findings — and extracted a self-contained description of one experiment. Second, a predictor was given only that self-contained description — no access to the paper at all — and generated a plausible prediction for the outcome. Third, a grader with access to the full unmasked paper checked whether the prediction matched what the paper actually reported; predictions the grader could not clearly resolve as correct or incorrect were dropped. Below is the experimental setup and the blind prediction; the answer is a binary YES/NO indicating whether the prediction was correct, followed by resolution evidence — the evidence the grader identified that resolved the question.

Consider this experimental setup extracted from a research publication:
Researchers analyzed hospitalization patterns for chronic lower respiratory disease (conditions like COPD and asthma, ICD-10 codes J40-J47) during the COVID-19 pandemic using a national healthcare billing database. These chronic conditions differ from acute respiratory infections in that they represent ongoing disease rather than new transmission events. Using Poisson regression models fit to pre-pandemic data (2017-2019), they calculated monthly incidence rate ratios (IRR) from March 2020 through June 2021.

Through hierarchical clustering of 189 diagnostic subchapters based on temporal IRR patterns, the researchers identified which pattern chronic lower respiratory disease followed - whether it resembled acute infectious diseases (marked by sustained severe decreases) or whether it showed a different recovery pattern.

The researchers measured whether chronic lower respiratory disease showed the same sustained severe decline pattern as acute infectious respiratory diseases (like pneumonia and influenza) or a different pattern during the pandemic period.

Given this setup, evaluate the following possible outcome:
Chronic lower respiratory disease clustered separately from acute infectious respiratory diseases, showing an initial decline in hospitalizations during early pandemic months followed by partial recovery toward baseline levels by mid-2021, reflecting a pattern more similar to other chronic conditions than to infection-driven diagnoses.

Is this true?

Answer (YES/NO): YES